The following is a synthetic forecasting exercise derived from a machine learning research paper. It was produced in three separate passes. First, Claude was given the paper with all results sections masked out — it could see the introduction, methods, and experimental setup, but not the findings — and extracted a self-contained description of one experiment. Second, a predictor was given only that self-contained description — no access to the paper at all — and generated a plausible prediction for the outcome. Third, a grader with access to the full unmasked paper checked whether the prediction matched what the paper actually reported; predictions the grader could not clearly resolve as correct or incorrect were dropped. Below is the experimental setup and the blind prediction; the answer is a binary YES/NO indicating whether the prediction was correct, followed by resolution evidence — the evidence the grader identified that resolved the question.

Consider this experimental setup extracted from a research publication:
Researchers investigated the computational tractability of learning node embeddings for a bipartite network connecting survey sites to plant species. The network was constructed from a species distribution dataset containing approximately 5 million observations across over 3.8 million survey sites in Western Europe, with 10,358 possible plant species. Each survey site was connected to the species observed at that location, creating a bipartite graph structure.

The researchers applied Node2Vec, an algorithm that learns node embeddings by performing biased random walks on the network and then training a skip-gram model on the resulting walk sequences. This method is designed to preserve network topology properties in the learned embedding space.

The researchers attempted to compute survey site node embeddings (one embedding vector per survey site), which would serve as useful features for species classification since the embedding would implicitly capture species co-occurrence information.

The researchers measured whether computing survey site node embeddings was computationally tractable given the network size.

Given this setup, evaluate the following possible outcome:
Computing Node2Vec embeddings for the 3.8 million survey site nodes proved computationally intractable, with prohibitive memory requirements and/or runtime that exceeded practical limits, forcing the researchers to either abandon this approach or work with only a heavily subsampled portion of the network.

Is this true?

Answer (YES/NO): YES